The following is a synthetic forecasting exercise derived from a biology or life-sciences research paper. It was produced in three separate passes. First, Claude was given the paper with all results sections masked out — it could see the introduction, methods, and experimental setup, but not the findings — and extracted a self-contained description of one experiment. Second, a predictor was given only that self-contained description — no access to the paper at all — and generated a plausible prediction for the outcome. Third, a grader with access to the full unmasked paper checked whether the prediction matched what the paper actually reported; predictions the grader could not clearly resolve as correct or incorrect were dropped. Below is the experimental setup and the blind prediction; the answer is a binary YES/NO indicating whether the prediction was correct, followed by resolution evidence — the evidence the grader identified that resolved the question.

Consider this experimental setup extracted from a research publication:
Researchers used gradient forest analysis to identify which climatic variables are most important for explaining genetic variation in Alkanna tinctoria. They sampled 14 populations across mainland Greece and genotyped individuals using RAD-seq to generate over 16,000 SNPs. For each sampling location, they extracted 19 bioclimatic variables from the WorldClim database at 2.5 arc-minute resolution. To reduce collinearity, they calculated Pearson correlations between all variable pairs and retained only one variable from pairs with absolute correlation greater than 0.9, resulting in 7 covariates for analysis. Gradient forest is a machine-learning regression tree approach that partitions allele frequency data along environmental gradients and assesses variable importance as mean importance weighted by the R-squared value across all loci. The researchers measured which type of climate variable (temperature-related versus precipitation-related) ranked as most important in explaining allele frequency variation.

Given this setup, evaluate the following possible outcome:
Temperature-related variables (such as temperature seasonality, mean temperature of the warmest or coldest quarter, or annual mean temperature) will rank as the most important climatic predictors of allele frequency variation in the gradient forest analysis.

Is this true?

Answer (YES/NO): NO